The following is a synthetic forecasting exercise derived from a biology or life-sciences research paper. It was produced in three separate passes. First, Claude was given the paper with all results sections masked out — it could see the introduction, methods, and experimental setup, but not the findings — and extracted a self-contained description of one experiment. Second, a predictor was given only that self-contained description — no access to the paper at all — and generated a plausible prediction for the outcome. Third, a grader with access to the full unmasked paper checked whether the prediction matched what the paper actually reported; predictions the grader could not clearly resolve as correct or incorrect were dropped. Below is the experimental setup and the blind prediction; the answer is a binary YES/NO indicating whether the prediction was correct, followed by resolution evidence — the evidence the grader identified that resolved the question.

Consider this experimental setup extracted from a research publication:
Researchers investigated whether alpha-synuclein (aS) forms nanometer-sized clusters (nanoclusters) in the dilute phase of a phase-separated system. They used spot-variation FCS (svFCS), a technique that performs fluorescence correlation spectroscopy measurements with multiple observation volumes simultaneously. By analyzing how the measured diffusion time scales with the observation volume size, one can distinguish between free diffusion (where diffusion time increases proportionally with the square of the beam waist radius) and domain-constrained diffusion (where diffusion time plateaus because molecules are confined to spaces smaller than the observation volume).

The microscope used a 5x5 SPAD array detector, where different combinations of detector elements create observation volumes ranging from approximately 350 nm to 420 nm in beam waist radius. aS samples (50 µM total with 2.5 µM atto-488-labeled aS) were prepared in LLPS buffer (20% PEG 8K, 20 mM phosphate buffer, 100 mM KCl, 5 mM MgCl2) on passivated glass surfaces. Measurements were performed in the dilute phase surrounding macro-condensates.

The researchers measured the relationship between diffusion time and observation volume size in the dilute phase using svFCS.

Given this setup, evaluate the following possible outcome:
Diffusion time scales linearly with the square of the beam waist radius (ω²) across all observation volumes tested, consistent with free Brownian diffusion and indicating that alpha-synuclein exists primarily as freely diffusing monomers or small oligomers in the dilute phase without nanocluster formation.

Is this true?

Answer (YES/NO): NO